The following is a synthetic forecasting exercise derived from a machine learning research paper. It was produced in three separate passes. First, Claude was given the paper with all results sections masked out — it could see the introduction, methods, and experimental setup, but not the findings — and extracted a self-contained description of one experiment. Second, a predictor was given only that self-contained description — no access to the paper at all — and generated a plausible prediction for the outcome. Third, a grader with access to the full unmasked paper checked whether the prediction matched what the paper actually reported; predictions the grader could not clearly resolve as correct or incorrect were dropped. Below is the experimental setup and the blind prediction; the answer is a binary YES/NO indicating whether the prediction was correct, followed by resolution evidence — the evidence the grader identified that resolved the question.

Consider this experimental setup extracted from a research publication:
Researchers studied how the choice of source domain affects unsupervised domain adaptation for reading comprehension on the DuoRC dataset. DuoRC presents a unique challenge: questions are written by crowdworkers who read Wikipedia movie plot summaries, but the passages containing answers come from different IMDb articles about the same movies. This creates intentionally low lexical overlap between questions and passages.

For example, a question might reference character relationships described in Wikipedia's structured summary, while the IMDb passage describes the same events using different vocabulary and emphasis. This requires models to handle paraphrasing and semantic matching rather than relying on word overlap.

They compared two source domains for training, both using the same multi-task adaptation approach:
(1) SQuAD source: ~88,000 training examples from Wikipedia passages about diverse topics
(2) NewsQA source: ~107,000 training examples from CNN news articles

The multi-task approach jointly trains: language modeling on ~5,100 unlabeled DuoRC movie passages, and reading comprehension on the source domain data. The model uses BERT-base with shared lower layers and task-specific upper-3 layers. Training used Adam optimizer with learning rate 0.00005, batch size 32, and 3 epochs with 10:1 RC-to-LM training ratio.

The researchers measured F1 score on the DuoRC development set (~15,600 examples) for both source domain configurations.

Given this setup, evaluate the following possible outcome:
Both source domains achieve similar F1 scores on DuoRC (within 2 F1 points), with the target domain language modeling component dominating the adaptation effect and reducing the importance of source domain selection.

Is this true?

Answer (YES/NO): YES